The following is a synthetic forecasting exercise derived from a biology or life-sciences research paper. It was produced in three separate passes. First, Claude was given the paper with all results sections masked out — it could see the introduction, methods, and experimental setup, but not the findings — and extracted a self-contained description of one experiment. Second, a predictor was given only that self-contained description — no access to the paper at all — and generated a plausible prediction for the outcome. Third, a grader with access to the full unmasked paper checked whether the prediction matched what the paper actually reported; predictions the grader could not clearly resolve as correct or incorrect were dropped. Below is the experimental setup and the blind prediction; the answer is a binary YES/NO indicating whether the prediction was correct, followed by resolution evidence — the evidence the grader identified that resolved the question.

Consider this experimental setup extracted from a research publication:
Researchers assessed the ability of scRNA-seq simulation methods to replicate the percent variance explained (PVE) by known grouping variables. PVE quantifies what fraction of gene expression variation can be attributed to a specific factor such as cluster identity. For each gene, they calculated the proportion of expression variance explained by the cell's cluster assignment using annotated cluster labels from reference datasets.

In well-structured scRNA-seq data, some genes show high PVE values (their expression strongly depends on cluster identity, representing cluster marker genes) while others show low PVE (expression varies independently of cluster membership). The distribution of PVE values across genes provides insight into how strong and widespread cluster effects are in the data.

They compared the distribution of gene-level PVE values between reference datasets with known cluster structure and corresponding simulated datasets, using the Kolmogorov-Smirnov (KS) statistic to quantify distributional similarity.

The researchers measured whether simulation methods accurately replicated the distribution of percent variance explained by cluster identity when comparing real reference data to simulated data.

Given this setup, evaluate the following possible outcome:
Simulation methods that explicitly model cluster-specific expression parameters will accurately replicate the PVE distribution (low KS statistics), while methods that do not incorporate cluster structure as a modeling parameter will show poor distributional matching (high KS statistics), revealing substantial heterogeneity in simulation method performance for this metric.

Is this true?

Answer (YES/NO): NO